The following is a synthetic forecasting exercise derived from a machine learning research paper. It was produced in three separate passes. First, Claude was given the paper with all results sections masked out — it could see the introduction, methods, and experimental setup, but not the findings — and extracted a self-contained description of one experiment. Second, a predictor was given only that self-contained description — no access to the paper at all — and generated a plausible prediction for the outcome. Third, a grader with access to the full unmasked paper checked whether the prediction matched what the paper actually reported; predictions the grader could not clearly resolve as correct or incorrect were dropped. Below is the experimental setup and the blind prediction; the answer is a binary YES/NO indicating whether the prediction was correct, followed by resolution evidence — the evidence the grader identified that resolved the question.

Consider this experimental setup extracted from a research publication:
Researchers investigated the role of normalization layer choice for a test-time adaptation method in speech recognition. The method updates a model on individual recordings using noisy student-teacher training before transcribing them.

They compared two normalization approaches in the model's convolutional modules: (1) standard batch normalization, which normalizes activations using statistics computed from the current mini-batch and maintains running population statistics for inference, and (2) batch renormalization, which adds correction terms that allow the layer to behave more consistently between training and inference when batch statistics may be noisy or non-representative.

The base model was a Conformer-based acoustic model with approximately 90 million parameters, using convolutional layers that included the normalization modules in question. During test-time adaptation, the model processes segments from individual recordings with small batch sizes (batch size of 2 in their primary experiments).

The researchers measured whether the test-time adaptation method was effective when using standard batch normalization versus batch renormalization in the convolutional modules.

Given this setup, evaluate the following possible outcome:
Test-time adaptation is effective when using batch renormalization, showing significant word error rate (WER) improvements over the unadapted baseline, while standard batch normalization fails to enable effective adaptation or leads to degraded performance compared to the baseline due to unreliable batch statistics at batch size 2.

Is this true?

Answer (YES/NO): YES